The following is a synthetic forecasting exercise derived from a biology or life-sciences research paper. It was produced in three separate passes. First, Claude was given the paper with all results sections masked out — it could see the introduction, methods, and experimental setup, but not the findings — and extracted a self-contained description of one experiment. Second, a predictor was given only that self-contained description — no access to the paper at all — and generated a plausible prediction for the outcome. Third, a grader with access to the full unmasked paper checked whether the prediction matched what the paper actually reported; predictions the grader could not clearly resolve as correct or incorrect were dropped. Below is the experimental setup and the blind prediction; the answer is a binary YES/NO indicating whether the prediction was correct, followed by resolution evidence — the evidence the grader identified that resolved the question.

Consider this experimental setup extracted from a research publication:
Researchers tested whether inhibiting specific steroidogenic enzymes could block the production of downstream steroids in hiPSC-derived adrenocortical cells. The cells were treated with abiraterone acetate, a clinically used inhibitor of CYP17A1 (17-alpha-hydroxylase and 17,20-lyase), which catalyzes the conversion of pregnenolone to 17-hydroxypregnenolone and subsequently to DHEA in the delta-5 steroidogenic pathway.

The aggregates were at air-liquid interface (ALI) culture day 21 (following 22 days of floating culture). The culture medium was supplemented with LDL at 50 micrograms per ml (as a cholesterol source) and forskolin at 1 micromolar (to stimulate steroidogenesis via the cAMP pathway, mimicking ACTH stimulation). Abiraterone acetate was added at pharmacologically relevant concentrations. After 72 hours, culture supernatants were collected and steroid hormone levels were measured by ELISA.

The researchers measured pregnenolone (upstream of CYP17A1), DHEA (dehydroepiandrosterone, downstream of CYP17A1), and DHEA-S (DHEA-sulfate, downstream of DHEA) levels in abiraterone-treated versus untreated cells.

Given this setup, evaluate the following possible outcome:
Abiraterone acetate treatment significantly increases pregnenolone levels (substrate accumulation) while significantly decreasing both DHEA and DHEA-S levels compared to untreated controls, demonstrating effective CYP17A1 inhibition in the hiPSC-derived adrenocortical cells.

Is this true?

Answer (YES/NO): YES